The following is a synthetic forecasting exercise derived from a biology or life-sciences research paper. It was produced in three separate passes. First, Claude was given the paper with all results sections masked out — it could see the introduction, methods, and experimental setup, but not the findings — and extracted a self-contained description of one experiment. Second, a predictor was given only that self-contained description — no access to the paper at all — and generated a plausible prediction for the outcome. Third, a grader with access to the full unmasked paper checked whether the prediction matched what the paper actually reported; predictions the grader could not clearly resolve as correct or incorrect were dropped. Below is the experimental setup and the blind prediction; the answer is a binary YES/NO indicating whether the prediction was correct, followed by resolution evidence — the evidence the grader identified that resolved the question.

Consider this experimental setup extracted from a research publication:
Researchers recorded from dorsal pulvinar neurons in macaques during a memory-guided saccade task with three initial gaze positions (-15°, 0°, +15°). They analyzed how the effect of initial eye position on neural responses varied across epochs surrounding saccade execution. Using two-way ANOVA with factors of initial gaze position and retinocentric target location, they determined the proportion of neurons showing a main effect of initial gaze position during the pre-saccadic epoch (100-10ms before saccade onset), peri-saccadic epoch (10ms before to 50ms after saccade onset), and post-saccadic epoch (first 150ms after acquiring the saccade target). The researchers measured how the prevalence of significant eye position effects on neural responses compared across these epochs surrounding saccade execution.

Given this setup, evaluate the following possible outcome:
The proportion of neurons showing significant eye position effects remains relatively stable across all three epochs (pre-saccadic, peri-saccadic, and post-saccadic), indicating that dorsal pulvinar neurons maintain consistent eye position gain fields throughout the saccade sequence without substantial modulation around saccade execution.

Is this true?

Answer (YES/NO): NO